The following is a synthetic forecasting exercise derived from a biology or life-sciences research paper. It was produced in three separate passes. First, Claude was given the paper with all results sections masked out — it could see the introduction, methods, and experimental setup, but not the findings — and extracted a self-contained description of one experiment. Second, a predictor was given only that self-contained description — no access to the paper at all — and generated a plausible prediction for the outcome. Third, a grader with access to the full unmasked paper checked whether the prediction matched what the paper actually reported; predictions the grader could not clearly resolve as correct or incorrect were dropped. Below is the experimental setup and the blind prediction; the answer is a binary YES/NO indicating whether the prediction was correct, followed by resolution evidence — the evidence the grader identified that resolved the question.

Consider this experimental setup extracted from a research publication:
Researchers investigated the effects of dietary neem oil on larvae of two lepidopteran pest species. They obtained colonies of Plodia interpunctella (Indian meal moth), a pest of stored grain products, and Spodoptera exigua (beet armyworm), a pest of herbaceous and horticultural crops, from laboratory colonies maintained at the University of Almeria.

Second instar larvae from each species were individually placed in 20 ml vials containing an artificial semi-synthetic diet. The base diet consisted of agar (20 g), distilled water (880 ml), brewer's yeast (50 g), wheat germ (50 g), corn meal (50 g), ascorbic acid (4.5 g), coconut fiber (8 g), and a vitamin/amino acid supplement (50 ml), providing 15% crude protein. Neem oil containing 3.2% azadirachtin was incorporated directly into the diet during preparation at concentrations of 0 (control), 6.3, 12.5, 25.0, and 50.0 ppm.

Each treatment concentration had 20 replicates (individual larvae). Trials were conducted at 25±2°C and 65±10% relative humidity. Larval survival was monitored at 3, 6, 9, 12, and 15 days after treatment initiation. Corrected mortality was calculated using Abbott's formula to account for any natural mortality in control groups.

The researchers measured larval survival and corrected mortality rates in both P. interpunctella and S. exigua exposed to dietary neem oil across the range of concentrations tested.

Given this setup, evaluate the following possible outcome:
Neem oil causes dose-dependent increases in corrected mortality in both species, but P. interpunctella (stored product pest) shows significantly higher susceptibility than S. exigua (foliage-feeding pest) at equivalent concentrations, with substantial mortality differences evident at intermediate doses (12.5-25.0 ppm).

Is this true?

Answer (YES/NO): NO